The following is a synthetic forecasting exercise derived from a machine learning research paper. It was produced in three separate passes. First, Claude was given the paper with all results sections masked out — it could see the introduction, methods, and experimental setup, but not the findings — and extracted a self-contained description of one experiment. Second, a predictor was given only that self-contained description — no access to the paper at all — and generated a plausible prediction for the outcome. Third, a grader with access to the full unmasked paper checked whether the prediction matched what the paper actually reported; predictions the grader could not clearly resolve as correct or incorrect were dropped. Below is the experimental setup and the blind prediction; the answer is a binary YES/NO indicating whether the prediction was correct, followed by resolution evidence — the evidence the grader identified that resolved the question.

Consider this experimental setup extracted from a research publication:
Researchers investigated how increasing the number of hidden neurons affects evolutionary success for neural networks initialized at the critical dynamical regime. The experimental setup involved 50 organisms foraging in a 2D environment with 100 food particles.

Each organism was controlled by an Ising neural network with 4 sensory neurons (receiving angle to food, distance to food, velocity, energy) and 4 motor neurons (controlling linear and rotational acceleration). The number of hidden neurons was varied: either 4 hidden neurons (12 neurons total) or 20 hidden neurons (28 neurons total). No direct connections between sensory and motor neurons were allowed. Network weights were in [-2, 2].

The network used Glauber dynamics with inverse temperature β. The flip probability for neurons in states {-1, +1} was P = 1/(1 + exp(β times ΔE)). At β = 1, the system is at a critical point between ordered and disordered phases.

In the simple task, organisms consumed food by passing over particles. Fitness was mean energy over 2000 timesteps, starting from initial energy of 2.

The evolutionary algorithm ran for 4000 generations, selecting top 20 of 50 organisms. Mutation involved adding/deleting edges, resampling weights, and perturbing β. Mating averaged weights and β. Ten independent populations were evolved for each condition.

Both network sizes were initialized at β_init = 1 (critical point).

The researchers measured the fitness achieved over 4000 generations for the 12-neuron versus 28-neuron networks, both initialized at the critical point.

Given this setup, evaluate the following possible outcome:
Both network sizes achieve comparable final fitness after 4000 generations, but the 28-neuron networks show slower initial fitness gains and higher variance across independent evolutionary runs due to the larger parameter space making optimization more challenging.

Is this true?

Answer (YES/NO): NO